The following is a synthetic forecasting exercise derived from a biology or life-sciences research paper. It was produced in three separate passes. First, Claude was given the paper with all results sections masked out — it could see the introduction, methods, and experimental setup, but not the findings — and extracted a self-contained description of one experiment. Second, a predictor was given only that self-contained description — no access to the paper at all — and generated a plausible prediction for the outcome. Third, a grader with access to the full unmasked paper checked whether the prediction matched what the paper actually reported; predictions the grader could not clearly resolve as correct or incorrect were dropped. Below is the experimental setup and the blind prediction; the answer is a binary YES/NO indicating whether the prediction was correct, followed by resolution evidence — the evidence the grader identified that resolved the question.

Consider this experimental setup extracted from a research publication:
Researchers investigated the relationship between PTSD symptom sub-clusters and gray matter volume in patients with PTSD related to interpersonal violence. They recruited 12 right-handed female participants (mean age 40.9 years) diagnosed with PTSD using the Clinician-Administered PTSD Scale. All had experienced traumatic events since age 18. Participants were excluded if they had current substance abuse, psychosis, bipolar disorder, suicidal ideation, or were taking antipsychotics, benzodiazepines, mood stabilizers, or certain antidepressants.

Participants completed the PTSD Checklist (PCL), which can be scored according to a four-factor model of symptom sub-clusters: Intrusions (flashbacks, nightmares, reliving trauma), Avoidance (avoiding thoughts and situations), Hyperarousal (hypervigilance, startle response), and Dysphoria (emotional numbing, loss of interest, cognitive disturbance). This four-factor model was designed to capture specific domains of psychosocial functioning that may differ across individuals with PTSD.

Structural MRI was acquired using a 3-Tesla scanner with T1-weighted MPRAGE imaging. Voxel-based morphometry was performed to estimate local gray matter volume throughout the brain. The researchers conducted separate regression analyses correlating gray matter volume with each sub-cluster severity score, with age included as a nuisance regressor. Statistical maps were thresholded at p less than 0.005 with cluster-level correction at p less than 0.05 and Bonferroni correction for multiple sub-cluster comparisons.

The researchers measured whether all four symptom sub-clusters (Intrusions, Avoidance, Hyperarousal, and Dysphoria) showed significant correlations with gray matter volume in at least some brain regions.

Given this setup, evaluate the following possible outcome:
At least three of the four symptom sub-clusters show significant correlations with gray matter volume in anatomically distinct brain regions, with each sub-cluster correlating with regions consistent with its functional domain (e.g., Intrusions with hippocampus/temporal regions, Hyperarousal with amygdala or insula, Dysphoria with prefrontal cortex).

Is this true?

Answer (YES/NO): NO